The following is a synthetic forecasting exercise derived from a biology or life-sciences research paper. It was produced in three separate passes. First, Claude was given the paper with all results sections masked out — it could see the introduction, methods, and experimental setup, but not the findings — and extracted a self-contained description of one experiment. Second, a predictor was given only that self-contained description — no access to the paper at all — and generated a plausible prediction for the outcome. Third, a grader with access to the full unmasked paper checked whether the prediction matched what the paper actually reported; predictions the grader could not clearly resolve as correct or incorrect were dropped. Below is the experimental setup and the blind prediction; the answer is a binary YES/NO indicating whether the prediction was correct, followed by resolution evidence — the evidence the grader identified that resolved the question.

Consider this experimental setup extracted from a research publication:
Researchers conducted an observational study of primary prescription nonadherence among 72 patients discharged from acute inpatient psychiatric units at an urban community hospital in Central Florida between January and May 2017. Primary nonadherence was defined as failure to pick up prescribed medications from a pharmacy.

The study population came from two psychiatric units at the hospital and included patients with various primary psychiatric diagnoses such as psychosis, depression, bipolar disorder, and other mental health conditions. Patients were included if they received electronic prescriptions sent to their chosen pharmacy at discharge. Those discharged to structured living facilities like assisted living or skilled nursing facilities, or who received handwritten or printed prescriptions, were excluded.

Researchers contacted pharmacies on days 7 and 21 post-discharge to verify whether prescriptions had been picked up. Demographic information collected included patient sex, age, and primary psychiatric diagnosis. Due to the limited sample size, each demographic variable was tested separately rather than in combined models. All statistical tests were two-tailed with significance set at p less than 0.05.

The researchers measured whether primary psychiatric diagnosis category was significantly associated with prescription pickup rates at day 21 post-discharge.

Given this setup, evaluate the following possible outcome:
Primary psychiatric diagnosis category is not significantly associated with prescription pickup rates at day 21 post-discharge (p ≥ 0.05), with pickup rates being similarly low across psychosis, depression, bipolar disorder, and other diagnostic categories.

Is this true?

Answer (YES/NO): YES